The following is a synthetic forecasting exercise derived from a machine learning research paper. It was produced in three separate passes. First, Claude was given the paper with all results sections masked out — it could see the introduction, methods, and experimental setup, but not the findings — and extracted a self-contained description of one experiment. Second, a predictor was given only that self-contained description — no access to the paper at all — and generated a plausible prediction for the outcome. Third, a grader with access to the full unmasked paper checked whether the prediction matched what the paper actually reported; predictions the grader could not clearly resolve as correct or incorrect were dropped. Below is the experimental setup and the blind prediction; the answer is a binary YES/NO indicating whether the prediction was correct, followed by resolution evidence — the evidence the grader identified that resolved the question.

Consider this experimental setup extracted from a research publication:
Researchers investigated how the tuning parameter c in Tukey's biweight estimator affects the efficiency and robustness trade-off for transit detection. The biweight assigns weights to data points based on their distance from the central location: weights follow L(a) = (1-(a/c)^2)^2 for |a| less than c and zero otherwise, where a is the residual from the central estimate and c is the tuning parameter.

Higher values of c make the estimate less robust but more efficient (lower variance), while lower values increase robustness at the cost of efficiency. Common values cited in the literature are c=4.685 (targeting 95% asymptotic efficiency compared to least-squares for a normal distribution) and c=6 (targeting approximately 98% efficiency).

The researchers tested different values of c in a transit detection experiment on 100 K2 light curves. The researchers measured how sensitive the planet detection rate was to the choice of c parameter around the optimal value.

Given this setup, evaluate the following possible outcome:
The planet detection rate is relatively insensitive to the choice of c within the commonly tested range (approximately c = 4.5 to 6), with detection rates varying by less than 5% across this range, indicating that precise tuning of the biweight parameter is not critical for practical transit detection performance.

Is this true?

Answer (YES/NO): YES